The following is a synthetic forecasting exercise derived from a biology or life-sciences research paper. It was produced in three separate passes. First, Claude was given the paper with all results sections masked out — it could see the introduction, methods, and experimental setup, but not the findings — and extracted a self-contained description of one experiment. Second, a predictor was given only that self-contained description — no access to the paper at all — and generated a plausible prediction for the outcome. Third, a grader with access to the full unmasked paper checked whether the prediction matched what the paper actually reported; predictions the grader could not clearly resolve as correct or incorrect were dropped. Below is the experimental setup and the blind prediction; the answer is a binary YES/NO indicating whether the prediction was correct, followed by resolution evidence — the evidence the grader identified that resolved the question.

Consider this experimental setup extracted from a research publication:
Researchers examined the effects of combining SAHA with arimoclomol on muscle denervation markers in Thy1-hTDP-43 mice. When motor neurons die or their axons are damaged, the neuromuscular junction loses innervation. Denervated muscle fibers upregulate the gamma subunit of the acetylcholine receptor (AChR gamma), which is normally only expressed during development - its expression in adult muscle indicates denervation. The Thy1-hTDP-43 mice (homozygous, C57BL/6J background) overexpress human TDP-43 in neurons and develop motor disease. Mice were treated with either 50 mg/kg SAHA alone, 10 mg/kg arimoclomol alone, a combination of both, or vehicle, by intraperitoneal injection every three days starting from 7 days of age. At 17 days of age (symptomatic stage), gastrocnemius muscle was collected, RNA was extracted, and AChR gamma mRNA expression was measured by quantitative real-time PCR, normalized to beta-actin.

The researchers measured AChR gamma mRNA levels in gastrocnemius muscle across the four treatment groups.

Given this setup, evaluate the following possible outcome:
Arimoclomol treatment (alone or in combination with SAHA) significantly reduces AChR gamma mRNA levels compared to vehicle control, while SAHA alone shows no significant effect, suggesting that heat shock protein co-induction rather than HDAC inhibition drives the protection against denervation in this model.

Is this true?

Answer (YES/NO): NO